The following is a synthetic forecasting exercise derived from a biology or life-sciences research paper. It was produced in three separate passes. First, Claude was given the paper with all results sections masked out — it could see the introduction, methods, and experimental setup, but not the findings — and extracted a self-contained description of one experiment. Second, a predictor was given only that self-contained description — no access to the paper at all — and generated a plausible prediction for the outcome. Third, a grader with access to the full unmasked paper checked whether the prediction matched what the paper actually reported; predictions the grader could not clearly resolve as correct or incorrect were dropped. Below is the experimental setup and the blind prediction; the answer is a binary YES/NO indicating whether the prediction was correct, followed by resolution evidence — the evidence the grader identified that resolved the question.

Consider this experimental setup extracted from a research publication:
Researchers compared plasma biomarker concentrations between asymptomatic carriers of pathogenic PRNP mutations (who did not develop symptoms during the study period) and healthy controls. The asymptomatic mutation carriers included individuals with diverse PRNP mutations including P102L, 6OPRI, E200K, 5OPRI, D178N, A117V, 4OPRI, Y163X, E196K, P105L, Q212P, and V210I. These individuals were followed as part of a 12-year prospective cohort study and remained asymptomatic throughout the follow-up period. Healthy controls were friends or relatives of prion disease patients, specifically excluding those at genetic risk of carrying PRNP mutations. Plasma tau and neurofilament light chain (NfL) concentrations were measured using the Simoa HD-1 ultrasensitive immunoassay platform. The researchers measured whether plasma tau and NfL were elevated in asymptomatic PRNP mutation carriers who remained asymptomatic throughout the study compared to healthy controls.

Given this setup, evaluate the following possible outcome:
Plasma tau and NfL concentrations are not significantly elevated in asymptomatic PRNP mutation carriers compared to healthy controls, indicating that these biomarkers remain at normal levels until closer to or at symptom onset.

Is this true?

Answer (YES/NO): NO